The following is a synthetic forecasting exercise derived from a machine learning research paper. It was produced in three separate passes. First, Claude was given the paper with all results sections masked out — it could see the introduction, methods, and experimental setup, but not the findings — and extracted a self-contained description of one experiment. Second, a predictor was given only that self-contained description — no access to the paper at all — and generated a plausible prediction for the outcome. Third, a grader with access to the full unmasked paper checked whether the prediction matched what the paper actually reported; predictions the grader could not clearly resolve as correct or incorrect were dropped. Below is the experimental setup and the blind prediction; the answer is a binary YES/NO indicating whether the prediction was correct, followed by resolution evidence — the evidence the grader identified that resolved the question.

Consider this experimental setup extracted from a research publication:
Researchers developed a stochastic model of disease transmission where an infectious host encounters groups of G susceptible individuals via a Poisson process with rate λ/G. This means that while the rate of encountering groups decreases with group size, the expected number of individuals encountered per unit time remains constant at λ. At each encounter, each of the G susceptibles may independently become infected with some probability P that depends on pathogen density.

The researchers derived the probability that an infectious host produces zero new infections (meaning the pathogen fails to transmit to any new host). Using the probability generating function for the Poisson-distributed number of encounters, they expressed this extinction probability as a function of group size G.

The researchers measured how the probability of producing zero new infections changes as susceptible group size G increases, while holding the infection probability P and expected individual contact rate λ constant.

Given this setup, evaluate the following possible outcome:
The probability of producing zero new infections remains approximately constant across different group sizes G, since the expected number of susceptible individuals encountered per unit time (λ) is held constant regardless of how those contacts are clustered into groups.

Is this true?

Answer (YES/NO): NO